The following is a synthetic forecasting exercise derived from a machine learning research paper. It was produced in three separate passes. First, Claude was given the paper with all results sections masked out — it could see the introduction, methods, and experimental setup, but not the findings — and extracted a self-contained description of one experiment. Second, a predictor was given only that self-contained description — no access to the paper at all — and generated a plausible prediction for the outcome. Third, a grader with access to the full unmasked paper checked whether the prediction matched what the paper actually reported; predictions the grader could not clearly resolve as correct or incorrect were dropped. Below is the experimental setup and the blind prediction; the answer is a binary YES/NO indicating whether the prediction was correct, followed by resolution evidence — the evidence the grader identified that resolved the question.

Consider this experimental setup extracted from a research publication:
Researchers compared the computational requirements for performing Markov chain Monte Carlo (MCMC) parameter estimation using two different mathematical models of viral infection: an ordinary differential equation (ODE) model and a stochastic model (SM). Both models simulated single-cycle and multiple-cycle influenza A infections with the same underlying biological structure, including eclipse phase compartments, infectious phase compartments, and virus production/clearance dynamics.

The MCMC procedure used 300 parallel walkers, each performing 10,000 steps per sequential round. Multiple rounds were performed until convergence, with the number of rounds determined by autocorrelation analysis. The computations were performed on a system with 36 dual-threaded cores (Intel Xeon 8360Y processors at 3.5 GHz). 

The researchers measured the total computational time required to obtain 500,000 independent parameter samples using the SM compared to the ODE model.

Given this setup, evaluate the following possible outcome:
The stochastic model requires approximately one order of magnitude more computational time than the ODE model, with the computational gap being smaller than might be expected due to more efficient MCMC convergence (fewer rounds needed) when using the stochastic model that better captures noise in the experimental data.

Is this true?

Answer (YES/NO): NO